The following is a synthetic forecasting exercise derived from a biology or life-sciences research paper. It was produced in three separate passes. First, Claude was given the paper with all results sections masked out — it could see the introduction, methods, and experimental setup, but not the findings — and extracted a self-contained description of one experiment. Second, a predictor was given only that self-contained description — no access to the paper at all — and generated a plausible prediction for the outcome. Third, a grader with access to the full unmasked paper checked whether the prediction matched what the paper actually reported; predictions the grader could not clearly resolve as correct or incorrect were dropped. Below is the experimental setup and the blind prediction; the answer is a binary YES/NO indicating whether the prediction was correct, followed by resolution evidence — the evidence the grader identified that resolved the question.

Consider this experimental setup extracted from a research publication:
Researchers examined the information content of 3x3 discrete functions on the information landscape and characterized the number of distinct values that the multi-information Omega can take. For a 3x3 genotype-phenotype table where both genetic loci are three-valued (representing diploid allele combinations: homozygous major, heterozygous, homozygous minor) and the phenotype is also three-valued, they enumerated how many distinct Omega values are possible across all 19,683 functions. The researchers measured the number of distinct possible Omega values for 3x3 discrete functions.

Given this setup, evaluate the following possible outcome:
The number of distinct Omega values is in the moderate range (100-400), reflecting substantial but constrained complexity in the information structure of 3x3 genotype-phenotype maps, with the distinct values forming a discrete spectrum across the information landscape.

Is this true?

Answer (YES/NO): NO